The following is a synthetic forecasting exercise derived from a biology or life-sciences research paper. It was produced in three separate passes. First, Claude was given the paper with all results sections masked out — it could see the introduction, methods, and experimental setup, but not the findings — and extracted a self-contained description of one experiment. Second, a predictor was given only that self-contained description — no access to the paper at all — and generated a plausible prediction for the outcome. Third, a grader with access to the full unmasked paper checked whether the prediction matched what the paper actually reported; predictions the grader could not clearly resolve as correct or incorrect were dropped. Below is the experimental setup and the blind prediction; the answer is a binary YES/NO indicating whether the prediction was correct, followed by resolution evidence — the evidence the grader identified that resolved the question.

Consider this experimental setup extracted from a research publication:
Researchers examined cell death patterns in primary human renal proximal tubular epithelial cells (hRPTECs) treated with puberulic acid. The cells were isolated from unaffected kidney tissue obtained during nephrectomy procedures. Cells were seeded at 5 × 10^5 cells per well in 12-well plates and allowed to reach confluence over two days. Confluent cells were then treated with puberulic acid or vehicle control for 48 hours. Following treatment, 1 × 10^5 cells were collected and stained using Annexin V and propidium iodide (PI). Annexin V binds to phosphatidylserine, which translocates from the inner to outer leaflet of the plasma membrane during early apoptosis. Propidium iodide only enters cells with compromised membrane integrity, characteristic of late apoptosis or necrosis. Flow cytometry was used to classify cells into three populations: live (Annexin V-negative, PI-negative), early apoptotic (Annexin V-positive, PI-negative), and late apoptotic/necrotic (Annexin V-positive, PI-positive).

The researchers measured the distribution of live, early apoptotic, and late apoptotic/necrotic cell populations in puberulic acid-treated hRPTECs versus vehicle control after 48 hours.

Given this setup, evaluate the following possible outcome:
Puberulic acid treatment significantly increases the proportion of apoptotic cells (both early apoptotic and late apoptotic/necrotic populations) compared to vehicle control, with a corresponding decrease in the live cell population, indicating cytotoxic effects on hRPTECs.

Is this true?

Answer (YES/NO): NO